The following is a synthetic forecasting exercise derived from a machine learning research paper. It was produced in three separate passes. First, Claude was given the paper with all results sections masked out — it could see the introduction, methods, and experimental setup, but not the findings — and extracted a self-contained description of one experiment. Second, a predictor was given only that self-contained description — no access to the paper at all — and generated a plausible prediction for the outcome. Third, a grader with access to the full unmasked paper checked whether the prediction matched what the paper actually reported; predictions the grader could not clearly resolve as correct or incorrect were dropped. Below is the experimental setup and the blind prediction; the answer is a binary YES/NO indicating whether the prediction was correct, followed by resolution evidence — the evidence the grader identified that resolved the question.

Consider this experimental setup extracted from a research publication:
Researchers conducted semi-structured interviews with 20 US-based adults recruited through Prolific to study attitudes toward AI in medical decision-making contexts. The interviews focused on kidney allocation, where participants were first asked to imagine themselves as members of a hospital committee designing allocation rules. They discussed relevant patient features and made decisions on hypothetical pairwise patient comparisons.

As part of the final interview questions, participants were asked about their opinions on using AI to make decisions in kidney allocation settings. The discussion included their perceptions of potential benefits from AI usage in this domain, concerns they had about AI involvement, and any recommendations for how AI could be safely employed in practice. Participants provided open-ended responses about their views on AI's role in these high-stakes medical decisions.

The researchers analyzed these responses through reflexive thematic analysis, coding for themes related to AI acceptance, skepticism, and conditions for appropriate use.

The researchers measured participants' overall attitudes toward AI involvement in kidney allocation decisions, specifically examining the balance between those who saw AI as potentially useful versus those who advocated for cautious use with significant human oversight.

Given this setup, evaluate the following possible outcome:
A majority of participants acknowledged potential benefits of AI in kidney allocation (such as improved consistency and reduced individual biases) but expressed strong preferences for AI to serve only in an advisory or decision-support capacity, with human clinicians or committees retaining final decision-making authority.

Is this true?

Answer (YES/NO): YES